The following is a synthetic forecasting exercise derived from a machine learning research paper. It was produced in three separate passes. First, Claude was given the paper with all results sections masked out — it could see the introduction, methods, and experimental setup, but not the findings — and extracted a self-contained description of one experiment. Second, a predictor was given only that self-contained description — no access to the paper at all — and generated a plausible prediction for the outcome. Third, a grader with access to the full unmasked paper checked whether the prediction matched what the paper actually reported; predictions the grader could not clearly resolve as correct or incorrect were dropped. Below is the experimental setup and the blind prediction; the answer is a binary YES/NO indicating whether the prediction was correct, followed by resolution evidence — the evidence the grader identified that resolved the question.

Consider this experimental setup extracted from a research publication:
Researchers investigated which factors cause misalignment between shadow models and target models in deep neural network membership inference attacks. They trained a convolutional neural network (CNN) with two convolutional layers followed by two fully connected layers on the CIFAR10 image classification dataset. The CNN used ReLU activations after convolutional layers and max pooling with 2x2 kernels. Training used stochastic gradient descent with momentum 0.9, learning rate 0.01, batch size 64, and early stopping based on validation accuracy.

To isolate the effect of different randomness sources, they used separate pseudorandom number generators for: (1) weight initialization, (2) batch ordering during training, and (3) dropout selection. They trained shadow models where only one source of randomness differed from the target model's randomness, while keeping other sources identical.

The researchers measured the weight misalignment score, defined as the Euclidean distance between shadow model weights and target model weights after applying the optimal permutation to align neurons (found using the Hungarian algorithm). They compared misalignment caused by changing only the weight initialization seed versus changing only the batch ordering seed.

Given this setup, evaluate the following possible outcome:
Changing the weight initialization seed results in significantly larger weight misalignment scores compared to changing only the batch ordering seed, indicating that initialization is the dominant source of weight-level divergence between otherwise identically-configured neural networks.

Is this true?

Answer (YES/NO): YES